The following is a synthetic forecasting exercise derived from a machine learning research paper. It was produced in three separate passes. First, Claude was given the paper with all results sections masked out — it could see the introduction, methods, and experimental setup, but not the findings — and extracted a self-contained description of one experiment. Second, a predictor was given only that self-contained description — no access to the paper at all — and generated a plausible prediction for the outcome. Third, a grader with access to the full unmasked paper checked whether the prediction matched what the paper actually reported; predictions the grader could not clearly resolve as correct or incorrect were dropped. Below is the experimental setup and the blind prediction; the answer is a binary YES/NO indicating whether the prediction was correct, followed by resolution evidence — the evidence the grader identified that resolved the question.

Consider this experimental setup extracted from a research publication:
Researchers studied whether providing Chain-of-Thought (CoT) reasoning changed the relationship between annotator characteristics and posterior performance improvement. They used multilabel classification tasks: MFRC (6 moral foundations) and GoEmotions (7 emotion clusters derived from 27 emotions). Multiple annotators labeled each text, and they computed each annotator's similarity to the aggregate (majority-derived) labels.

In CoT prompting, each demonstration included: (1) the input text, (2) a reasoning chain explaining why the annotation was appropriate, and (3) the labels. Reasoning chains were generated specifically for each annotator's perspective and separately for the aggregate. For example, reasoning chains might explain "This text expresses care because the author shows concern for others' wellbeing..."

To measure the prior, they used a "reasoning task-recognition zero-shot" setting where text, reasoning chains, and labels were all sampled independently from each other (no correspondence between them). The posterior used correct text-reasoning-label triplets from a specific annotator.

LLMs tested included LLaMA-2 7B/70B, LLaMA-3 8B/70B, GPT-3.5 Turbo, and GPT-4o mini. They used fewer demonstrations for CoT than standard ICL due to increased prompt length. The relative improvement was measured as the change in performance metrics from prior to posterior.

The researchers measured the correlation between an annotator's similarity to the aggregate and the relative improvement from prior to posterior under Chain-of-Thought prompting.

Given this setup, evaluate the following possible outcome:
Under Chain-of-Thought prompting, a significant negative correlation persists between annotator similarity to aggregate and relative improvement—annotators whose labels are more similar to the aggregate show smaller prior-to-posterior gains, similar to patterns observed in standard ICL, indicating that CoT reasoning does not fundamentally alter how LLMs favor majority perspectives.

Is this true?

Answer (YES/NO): NO